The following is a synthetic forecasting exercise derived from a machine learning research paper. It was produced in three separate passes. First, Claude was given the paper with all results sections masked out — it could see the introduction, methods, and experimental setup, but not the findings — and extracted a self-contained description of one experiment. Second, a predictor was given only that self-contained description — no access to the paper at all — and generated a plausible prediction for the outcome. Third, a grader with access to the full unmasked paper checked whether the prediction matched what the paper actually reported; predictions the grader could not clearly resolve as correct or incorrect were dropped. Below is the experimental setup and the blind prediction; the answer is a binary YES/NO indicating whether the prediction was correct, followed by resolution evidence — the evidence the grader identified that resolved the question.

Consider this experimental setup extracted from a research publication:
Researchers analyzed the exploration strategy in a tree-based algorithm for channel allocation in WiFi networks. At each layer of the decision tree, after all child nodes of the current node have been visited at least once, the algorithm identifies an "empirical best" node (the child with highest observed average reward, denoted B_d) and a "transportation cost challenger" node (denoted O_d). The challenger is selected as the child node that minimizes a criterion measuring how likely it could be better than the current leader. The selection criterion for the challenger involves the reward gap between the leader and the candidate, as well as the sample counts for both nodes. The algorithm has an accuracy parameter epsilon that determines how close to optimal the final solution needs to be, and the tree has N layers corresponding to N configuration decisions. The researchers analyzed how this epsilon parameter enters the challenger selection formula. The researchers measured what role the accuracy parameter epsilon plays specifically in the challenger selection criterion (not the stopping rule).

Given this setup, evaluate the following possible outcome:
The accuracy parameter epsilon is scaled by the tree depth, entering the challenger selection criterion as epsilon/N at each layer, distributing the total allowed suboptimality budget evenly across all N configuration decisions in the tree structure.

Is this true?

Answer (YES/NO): YES